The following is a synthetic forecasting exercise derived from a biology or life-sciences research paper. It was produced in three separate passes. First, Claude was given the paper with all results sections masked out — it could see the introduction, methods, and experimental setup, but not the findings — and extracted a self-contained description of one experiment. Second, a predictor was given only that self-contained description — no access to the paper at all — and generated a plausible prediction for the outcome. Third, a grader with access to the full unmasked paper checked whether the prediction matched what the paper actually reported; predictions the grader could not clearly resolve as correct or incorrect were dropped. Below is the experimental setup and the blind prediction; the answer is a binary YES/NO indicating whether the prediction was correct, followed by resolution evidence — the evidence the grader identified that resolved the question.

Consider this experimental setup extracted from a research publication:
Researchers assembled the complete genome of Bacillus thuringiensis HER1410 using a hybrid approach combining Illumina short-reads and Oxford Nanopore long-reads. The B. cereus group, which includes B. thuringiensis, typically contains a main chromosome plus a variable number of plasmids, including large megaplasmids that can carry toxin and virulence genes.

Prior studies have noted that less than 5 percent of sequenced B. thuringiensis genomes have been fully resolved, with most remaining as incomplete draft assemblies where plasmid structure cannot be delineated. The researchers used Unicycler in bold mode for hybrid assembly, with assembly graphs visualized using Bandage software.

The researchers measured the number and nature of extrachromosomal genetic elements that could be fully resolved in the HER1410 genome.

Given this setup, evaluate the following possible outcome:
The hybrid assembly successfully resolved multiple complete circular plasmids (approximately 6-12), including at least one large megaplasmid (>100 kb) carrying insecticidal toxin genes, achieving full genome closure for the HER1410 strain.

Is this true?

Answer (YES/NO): NO